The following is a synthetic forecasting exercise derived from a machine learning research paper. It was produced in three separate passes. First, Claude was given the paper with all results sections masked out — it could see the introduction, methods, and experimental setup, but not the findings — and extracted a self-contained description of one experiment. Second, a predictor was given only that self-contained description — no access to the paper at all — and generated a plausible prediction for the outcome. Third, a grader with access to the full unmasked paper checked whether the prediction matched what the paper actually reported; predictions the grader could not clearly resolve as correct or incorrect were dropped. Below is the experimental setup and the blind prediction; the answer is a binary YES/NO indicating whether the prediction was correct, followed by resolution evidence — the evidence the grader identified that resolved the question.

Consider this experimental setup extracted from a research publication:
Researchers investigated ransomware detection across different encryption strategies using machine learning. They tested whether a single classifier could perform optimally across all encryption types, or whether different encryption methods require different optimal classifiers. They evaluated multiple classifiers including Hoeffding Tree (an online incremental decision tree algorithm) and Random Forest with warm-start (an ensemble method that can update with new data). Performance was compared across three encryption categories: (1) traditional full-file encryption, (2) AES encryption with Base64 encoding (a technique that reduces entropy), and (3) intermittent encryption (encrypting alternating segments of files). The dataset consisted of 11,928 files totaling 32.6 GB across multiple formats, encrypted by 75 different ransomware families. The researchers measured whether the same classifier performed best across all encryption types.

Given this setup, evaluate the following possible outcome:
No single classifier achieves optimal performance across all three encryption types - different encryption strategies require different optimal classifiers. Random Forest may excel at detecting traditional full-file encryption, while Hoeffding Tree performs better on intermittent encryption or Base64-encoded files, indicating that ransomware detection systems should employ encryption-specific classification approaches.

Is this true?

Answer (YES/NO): NO